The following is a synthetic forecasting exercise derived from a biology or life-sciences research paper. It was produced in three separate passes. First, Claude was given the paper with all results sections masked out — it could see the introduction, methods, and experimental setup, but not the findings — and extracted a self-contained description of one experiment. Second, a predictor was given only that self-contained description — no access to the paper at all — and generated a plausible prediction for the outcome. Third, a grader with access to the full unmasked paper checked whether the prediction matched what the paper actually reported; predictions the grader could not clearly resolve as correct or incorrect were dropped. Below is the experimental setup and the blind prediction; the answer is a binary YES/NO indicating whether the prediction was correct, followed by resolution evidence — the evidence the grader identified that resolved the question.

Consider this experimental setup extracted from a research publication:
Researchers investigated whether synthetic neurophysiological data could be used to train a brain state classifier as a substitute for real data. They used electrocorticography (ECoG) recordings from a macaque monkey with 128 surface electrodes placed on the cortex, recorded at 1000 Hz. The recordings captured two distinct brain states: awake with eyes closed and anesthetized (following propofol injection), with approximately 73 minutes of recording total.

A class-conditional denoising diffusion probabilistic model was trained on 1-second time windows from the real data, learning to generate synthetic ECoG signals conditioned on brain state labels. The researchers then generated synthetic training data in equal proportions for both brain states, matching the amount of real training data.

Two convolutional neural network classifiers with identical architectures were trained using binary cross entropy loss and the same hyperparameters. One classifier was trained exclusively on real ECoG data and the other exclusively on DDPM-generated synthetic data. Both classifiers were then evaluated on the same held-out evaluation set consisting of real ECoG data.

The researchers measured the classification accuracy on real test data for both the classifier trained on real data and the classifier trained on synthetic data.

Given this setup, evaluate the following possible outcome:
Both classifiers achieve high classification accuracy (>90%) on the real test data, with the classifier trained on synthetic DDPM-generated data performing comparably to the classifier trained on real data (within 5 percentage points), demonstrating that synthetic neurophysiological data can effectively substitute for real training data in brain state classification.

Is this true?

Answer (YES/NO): NO